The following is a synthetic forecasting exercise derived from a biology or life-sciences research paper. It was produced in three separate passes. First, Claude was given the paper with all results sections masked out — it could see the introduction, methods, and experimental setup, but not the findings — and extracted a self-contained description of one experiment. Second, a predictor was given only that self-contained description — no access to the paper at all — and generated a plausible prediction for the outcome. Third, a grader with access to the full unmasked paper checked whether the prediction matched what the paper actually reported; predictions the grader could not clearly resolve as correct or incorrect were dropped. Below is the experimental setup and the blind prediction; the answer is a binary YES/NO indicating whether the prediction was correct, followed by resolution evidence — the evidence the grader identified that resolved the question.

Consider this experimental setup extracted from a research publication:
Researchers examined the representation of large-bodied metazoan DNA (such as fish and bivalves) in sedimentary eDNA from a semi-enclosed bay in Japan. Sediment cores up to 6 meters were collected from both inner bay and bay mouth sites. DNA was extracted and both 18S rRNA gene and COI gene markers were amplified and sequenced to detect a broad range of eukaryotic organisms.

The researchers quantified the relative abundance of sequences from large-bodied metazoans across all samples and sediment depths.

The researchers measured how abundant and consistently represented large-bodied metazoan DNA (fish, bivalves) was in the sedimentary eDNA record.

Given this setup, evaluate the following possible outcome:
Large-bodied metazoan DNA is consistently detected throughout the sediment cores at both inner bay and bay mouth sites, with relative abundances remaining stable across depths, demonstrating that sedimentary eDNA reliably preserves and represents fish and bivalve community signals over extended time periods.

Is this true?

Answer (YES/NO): NO